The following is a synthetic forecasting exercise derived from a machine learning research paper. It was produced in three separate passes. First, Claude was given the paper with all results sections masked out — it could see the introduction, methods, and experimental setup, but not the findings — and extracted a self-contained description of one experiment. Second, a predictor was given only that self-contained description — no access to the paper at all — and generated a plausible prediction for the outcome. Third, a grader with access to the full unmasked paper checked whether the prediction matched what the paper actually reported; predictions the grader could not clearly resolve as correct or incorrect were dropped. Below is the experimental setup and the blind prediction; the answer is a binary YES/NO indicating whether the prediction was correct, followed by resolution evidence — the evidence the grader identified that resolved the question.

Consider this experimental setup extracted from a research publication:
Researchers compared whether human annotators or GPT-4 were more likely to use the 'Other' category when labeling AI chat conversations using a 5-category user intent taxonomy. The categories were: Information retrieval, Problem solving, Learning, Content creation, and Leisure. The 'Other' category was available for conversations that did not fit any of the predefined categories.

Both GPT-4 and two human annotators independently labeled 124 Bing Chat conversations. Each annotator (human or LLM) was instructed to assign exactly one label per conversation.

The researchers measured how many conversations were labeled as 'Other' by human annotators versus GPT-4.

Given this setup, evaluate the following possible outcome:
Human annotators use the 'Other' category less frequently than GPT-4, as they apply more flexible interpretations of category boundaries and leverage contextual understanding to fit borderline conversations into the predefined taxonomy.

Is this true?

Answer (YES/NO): YES